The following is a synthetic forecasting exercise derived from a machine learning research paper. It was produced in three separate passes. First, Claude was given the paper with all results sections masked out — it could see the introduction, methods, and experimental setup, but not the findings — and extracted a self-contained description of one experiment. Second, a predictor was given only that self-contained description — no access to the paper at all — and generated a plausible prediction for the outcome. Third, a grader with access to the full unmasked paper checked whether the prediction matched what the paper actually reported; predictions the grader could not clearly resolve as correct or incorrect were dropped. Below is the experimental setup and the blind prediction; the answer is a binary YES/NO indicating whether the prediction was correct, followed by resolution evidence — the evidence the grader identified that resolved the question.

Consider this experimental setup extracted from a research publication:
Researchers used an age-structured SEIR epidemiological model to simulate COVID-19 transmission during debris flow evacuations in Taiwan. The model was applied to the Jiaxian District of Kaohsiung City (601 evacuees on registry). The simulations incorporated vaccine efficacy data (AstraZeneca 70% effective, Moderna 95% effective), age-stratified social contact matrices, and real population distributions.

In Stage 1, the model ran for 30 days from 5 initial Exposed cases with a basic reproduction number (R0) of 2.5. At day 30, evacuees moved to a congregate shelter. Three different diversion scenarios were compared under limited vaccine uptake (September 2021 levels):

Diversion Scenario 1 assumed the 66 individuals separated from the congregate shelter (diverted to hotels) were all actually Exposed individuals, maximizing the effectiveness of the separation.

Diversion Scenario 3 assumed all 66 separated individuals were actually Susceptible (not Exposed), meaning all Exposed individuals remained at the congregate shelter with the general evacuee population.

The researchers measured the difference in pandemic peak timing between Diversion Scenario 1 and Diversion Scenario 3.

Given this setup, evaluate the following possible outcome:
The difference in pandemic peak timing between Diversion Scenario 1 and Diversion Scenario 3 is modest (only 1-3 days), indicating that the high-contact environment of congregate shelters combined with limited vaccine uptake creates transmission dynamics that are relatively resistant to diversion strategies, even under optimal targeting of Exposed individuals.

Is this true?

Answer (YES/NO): NO